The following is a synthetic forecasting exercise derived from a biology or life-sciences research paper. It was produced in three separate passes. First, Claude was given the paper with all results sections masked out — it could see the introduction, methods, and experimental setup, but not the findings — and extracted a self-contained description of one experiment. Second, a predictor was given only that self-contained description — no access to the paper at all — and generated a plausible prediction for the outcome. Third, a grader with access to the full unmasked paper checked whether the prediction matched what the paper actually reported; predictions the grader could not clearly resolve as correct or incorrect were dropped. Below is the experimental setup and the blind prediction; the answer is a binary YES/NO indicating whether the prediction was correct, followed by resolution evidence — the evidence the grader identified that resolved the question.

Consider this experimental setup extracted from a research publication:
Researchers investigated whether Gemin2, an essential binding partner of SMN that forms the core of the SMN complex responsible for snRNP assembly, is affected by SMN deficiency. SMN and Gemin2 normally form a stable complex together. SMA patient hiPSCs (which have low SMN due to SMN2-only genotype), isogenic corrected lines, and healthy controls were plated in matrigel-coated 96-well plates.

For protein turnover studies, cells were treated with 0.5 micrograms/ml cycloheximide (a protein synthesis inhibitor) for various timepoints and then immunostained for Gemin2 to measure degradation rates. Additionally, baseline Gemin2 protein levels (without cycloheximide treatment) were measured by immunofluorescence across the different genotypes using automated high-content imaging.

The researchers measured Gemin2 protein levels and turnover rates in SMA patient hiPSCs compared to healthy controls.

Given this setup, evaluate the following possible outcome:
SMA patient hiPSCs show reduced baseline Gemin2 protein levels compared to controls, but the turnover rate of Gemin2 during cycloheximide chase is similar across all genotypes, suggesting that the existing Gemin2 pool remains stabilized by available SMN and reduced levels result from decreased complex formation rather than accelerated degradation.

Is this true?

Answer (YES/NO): NO